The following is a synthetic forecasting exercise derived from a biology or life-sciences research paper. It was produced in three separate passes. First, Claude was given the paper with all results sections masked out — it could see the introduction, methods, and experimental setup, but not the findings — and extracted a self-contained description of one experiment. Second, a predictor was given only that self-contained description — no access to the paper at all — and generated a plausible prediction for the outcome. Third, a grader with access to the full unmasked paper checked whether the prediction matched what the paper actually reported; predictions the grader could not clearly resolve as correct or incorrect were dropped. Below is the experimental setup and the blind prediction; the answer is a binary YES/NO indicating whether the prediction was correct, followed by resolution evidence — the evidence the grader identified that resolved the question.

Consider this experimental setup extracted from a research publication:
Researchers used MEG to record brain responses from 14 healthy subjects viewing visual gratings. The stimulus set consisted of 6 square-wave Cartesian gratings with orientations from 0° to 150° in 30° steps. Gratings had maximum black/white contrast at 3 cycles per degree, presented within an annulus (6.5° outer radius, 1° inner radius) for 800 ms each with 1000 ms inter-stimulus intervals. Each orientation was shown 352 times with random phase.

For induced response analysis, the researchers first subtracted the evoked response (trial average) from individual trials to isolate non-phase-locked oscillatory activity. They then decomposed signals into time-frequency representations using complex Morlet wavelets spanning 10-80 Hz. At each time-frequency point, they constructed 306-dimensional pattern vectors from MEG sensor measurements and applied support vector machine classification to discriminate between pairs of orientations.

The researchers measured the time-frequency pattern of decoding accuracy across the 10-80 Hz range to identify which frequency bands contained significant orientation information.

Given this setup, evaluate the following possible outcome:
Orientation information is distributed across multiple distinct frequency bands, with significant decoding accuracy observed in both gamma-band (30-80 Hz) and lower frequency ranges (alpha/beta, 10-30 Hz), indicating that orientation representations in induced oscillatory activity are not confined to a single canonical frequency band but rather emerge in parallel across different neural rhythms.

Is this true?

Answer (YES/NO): NO